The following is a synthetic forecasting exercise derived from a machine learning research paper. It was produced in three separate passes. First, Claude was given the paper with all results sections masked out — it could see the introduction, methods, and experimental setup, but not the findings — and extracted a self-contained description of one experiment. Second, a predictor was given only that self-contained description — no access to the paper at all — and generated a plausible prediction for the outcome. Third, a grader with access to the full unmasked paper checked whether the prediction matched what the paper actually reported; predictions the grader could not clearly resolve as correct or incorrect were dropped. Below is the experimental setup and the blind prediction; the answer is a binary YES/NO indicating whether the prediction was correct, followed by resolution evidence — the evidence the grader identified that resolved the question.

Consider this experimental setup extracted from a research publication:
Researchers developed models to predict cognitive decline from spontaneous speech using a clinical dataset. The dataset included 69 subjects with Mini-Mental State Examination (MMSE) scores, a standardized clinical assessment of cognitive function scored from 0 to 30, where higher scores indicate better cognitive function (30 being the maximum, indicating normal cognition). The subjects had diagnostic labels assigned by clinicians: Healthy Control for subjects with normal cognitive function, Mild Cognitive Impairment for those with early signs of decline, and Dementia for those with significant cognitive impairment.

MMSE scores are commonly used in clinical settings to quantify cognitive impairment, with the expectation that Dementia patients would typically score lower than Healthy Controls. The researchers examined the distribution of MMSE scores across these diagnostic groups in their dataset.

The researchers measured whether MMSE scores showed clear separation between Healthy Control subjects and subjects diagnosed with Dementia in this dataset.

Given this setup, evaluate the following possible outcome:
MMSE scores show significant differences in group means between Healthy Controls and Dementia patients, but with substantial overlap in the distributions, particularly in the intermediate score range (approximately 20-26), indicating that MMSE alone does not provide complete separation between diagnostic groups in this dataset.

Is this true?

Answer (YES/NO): NO